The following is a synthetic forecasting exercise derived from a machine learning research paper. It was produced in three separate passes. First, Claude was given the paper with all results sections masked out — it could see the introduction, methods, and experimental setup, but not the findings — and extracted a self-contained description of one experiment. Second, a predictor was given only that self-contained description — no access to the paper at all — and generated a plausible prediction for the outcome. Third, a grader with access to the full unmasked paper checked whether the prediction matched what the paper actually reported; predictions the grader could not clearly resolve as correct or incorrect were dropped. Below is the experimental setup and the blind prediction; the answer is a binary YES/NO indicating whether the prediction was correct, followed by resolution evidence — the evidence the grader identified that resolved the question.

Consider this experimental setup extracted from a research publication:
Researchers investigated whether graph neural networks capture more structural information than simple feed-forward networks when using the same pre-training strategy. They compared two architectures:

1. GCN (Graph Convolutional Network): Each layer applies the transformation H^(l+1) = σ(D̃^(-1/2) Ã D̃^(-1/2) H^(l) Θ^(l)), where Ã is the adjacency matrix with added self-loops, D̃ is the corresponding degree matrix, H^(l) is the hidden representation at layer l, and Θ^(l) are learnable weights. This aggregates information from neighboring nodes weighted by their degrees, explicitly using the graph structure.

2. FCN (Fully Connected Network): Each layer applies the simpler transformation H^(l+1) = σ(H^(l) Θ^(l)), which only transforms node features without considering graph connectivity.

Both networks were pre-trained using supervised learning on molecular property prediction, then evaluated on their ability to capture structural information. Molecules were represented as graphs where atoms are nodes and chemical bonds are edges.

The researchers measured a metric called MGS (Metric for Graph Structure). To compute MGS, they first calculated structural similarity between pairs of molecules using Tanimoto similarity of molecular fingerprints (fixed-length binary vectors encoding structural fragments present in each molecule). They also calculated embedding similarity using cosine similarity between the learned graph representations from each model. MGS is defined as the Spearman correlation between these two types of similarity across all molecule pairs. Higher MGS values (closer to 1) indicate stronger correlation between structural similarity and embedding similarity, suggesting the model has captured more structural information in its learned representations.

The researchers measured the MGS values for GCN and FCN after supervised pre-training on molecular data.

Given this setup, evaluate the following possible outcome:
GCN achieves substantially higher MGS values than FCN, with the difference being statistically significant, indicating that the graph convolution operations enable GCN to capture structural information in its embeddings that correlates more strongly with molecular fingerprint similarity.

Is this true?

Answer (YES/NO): NO